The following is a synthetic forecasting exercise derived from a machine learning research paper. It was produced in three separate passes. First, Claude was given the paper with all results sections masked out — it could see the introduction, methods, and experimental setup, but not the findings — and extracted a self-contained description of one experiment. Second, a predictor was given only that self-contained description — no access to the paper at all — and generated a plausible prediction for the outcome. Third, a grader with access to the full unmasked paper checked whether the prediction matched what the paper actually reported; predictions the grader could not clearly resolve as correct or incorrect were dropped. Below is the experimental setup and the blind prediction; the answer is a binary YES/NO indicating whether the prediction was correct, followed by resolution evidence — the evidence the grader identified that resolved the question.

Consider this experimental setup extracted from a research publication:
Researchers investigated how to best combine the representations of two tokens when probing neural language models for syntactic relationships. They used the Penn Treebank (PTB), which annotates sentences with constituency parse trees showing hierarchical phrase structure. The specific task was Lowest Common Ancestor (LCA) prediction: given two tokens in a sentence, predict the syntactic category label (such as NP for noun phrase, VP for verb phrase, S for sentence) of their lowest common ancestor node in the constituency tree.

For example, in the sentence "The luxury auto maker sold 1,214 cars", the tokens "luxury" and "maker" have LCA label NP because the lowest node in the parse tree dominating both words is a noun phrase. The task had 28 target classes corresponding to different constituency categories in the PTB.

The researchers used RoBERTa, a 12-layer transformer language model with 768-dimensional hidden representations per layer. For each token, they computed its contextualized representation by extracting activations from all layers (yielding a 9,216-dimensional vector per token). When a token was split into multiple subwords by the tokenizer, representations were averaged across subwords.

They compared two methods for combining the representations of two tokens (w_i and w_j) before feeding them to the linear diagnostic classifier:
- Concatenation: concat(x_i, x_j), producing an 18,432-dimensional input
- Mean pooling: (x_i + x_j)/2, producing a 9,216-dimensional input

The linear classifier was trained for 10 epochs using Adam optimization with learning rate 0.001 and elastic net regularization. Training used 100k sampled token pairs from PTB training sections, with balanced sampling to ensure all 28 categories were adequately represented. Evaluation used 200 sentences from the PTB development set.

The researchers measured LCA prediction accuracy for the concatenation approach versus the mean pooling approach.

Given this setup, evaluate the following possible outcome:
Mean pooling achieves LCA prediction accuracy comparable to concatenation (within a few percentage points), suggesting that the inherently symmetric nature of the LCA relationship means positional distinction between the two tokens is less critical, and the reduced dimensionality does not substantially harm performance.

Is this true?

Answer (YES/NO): NO